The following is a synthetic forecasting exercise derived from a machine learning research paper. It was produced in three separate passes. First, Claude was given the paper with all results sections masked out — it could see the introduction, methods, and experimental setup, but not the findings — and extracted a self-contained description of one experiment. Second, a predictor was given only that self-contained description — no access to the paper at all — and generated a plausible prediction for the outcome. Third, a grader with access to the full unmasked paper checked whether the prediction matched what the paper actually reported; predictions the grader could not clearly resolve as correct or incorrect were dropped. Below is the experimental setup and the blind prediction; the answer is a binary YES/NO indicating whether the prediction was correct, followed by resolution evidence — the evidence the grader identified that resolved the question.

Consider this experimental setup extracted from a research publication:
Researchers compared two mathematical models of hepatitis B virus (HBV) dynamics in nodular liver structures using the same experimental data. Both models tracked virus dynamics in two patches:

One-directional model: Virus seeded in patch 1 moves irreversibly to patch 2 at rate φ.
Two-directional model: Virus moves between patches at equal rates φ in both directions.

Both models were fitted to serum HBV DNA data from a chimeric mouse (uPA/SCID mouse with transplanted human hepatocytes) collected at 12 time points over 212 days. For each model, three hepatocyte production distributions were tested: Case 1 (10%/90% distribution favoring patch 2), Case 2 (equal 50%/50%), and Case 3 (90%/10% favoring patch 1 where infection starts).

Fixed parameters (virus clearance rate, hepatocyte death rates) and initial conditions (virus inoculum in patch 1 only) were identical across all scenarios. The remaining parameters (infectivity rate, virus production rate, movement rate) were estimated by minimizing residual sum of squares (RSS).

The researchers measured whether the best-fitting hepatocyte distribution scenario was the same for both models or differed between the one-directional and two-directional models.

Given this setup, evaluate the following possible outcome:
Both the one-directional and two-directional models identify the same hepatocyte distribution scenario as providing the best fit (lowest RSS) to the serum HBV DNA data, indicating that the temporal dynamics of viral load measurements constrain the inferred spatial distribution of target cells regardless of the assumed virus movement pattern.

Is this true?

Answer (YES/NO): NO